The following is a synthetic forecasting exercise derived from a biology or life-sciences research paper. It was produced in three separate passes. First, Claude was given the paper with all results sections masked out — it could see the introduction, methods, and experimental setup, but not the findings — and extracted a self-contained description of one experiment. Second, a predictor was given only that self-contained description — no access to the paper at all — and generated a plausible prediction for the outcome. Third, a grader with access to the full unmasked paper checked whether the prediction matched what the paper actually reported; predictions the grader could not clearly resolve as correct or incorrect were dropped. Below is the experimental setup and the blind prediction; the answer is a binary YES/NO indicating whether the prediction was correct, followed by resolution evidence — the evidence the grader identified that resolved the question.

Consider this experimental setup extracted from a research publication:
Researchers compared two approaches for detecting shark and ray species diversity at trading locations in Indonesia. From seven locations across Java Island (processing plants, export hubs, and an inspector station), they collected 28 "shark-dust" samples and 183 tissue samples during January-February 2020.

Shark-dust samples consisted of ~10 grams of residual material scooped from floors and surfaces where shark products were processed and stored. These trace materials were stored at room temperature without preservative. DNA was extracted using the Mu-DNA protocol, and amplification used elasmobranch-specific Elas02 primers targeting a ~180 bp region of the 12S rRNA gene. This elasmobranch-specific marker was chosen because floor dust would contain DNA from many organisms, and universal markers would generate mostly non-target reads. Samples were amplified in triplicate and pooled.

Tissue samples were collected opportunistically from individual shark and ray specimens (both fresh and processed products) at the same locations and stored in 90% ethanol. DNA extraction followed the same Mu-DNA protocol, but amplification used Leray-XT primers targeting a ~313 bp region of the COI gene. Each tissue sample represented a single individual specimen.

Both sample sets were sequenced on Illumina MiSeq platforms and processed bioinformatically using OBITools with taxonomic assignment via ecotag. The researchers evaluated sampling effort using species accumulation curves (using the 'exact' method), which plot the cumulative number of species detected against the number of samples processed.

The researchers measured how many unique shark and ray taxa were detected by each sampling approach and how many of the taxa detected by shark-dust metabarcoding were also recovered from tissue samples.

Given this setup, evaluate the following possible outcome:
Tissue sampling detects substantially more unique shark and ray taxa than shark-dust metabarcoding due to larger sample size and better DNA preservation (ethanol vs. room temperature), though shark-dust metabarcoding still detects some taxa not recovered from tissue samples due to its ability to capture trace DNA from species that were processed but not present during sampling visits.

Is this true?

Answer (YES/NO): NO